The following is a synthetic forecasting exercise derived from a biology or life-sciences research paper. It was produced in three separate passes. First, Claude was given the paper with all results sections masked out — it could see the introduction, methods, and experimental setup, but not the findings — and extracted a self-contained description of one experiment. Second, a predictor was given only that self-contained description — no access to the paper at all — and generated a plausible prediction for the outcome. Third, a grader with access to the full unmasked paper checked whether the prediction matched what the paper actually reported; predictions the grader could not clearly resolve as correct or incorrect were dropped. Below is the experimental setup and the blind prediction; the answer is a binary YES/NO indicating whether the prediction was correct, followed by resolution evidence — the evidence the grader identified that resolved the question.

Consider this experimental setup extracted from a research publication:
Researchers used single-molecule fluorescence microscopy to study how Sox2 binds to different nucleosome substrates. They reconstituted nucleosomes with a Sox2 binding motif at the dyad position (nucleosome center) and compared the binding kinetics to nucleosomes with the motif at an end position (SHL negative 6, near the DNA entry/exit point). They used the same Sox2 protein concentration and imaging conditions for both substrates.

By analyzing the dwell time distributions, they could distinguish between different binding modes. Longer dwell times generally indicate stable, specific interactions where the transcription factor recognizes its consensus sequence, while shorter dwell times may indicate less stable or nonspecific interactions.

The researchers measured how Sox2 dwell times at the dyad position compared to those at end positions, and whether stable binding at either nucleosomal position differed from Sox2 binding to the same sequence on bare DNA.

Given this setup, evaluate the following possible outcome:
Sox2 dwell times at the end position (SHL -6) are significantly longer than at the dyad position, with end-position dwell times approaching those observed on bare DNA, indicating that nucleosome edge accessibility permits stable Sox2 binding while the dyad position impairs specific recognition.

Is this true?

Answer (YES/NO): NO